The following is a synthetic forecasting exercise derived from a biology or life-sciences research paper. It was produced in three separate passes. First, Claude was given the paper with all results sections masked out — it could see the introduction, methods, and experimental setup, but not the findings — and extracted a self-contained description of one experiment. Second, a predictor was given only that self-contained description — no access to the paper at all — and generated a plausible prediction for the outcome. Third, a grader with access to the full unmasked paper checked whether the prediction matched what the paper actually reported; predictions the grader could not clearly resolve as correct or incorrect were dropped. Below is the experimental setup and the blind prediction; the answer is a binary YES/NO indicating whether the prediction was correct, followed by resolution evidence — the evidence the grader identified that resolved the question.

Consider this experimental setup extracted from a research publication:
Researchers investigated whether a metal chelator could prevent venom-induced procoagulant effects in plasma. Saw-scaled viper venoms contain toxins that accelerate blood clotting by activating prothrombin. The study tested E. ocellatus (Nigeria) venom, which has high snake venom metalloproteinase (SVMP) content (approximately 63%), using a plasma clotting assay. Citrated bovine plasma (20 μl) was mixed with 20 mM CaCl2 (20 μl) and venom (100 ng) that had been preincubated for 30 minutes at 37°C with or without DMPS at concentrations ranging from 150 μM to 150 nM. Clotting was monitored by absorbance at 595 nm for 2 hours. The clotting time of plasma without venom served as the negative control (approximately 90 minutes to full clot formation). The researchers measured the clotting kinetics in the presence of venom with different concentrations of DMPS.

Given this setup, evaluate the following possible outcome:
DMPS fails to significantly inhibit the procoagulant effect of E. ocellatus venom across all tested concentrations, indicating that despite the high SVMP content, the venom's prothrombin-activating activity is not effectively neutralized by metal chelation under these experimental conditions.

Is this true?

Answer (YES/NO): NO